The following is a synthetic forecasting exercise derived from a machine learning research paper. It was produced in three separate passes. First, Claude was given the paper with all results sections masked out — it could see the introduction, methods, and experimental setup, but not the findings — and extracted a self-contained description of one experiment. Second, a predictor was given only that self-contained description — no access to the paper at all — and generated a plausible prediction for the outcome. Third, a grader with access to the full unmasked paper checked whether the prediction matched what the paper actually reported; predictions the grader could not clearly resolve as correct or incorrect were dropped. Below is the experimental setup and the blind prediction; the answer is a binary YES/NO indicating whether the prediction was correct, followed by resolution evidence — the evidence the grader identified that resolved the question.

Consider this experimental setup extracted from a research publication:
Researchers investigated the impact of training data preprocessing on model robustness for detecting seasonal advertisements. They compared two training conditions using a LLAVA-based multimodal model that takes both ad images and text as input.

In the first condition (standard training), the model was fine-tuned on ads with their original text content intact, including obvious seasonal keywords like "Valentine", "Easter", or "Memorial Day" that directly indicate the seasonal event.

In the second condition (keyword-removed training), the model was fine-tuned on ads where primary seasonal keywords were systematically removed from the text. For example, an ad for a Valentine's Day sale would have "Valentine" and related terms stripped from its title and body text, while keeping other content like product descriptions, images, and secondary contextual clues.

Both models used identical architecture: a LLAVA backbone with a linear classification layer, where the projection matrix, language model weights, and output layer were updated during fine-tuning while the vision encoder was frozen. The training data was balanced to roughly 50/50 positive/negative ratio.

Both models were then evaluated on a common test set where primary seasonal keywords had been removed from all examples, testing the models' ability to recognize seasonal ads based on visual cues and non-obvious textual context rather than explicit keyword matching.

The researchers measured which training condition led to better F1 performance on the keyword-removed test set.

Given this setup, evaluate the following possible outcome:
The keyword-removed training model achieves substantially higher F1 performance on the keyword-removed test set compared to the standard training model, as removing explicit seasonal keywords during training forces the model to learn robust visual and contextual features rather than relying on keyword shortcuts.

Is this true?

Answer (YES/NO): YES